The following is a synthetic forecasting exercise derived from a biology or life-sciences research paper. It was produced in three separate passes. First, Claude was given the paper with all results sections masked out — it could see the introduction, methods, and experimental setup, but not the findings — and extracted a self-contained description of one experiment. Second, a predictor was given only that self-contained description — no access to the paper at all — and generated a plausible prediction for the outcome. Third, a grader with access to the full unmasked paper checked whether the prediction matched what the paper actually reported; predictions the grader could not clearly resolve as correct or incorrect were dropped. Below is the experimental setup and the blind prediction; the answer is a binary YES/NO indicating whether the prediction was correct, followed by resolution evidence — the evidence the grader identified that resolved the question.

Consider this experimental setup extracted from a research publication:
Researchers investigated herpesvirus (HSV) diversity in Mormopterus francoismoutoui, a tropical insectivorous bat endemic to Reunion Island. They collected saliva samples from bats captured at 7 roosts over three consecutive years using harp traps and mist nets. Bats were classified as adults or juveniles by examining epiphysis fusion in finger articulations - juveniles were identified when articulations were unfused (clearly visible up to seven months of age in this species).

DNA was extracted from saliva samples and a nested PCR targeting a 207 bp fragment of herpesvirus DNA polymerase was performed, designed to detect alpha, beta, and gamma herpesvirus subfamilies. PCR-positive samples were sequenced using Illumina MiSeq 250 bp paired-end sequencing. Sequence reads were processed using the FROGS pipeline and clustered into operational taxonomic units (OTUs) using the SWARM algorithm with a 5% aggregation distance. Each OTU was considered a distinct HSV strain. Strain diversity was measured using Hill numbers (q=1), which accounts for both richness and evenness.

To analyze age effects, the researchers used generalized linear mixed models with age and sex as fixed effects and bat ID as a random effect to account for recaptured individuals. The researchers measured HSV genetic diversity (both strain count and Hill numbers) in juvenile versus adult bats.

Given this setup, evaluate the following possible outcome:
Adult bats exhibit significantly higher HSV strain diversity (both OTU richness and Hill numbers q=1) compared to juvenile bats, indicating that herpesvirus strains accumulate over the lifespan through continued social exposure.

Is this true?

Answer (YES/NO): YES